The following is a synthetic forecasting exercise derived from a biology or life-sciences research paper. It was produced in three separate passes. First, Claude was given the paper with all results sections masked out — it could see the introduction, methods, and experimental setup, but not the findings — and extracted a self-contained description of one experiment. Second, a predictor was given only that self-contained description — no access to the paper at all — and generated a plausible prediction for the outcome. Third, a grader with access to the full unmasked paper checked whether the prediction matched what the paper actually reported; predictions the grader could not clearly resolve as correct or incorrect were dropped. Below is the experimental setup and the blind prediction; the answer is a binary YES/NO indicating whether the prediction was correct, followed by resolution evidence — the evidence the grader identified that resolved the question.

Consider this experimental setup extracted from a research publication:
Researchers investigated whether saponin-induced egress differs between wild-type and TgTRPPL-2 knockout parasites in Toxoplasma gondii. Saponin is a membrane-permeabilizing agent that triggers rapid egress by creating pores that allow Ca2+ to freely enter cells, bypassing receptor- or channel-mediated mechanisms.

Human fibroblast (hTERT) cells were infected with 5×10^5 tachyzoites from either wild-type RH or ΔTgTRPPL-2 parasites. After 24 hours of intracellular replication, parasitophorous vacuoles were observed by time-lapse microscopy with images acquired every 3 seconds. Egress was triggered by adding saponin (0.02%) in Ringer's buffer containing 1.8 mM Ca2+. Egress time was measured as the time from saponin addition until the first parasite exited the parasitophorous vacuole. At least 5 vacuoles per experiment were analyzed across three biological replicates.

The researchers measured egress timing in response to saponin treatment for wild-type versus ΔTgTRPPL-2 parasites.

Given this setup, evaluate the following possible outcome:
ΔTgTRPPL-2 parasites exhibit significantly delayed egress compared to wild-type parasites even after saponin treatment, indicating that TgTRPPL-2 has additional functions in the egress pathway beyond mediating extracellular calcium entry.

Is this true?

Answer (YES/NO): YES